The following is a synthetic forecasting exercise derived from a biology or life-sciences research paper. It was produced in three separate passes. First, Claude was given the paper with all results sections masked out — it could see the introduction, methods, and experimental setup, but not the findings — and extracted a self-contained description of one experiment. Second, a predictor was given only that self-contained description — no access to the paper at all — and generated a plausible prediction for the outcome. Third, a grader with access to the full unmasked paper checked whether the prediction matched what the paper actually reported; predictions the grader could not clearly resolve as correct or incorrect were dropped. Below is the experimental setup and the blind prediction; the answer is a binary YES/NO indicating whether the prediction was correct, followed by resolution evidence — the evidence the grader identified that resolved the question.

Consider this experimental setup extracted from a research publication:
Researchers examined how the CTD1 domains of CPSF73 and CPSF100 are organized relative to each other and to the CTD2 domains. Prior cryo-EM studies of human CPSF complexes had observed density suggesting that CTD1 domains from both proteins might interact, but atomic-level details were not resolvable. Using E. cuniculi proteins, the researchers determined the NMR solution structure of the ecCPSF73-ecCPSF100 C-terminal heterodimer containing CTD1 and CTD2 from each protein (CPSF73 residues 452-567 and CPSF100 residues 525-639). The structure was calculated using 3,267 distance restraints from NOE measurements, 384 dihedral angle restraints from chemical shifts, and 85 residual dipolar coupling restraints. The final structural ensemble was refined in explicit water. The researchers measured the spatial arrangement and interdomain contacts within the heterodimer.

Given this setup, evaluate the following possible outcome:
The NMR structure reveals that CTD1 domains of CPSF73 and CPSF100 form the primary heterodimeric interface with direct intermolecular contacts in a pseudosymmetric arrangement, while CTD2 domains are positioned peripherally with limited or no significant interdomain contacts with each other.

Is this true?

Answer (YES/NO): NO